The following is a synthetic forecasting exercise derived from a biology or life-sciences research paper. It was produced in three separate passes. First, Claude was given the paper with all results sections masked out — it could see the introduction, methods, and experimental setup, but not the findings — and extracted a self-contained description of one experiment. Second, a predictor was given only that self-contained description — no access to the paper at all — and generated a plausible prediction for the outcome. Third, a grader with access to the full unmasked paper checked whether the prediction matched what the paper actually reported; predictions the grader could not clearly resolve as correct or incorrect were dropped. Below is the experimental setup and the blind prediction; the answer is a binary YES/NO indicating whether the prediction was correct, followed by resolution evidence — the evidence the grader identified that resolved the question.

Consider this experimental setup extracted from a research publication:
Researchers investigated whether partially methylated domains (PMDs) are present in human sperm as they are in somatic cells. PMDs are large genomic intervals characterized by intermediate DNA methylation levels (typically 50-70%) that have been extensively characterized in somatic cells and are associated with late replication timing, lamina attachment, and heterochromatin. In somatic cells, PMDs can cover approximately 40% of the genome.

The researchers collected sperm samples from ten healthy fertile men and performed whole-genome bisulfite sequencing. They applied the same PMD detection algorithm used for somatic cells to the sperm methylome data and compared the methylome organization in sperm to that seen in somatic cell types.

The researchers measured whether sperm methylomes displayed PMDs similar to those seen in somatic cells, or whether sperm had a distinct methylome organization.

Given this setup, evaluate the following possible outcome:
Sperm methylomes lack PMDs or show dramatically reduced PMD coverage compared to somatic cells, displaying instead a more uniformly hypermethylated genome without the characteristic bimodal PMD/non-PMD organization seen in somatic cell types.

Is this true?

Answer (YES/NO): YES